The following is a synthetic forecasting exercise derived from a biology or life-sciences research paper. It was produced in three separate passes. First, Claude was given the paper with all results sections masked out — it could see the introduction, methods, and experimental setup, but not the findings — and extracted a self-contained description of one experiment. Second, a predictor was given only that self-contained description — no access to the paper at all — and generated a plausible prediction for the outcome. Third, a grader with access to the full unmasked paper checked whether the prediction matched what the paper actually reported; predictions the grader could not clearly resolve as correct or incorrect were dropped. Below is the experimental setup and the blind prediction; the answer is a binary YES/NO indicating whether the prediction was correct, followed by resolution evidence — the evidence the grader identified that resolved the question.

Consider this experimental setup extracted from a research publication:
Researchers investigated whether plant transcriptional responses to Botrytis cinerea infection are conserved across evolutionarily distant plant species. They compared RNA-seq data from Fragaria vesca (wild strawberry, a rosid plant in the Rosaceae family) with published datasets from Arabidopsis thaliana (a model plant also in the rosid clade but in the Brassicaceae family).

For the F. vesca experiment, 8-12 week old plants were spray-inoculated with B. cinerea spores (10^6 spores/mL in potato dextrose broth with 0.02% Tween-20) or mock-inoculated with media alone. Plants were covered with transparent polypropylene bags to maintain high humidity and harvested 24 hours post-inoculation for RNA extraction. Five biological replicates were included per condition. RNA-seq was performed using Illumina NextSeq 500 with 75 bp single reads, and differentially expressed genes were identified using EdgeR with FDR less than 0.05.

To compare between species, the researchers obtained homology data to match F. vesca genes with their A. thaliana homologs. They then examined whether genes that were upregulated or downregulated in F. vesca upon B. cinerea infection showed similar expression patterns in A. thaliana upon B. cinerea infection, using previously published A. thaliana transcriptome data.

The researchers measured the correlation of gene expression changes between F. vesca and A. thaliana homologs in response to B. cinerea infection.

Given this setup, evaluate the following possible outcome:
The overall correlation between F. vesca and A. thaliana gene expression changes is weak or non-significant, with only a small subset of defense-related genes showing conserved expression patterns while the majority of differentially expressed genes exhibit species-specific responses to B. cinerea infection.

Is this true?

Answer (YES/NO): NO